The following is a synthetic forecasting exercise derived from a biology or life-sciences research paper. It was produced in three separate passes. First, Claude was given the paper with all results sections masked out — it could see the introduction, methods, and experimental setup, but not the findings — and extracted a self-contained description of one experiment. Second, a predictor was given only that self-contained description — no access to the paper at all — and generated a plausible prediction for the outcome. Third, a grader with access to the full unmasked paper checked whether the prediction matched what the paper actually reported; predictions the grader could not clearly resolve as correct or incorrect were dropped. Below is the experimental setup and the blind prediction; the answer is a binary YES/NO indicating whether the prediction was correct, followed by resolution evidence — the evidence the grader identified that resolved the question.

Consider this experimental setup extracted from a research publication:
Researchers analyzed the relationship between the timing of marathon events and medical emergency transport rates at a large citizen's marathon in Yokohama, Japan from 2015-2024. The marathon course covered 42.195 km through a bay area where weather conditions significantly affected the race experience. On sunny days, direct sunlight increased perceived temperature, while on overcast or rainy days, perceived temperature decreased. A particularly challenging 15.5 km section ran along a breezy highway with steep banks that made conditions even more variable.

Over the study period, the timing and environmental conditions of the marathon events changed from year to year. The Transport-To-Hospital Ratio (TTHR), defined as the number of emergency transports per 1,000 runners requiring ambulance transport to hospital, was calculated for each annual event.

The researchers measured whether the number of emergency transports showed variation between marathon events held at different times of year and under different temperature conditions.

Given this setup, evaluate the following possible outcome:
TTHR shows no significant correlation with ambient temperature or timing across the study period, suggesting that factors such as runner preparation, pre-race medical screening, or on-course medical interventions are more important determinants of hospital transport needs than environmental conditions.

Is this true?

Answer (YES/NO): NO